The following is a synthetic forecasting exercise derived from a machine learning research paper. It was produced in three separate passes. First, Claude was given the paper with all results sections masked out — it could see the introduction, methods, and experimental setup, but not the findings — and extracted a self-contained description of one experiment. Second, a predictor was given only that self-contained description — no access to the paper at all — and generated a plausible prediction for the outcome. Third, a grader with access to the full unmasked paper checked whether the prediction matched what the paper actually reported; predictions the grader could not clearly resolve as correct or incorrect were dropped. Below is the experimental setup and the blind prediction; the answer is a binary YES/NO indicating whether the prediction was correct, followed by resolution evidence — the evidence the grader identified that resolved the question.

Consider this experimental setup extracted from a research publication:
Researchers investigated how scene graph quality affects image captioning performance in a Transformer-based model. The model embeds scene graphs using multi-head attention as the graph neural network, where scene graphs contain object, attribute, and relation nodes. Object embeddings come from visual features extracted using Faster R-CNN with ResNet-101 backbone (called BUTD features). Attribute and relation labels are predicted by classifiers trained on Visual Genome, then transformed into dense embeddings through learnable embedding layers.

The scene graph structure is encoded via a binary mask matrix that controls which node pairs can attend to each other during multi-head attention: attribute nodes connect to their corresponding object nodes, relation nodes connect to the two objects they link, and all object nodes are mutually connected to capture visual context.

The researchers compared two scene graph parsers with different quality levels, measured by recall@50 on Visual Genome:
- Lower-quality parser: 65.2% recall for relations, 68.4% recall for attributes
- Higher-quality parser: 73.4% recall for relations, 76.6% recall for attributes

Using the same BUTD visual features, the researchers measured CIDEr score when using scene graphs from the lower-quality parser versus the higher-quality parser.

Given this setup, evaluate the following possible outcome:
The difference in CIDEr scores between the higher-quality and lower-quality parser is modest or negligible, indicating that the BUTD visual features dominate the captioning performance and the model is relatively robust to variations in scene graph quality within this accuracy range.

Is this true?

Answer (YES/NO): NO